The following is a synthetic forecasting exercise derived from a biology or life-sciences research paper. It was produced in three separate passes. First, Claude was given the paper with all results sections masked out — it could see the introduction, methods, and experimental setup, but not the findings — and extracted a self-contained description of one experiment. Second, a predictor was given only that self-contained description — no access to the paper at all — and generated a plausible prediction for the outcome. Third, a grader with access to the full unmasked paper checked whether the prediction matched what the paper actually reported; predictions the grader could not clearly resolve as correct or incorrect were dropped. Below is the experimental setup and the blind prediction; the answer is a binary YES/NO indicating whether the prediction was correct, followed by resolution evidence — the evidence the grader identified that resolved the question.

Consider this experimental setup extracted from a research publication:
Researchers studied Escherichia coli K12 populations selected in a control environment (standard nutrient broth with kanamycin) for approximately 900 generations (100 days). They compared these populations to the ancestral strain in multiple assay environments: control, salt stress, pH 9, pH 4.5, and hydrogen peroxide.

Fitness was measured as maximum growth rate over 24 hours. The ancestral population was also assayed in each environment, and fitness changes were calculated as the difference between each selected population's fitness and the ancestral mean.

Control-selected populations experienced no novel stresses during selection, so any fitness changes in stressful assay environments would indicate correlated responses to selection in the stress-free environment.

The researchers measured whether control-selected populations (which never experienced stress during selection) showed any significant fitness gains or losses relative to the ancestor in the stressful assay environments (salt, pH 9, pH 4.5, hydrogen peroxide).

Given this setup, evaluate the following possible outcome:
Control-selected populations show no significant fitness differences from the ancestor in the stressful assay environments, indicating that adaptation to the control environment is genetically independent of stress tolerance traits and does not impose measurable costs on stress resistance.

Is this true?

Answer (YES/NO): NO